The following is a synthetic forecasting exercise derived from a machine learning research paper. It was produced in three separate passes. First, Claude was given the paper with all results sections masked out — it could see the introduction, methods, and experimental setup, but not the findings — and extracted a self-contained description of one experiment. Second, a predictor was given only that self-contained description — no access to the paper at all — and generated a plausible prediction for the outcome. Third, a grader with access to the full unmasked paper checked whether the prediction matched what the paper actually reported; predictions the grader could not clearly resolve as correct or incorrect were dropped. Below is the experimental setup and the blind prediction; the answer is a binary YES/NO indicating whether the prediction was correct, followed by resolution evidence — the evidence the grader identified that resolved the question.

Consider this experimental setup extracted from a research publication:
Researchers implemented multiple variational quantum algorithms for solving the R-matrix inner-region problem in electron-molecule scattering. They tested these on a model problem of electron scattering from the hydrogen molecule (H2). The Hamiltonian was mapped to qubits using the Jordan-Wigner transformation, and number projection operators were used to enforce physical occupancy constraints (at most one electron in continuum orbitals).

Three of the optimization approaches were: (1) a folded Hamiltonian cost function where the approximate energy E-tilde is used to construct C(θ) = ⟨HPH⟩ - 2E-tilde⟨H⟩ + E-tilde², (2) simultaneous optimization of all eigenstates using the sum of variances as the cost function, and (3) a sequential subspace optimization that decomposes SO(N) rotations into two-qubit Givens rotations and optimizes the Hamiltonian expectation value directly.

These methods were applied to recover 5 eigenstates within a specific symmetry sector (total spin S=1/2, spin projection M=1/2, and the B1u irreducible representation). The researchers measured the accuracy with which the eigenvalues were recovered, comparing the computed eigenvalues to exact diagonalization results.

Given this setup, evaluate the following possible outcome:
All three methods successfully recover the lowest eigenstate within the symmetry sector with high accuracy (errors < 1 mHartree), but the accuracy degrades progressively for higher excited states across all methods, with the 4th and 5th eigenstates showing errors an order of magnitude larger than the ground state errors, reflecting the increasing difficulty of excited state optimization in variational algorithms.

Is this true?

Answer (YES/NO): NO